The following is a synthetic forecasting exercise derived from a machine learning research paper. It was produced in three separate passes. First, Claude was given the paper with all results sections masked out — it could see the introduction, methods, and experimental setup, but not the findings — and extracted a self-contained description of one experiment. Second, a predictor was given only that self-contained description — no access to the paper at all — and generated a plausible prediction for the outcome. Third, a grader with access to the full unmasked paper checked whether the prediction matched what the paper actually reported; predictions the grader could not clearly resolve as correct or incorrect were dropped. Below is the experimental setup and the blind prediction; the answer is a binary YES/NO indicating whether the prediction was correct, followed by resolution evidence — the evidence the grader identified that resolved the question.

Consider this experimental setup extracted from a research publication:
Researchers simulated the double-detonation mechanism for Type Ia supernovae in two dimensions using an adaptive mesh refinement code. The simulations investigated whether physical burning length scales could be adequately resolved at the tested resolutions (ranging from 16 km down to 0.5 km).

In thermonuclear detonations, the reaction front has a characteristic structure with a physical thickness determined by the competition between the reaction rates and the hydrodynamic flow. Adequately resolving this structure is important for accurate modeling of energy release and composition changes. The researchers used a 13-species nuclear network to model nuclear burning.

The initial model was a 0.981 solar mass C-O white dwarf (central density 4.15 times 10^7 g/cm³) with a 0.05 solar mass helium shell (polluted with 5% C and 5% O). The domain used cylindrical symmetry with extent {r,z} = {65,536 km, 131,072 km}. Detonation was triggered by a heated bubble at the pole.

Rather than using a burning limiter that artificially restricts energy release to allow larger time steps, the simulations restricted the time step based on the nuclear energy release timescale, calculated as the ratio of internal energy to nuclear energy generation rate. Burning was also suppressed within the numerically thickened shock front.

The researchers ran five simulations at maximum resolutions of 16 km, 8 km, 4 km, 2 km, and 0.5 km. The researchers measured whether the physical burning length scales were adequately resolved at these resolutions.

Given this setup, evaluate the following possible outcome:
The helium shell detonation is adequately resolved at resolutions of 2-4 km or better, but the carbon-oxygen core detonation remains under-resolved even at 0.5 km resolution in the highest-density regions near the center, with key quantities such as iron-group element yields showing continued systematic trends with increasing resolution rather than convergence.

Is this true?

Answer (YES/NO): NO